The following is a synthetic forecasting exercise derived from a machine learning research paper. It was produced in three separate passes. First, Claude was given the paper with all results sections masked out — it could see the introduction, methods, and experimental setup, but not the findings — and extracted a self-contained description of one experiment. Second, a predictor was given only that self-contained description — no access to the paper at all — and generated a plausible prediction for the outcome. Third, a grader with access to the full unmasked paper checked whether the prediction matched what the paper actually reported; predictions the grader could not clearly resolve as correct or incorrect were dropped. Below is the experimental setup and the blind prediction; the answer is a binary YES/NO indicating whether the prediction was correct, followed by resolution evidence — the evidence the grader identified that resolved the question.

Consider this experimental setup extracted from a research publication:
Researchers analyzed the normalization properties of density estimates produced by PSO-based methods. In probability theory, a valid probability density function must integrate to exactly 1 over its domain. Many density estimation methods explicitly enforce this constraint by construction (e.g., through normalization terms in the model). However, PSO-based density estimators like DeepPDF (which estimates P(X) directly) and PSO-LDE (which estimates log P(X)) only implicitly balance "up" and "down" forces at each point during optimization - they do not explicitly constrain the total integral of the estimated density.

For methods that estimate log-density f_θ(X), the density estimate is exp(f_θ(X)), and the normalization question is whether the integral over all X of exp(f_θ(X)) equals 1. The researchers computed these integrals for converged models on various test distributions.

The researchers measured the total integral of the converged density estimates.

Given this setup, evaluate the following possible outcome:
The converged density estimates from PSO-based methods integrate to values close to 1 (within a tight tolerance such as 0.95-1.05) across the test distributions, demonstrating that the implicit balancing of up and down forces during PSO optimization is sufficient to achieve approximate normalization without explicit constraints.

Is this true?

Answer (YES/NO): YES